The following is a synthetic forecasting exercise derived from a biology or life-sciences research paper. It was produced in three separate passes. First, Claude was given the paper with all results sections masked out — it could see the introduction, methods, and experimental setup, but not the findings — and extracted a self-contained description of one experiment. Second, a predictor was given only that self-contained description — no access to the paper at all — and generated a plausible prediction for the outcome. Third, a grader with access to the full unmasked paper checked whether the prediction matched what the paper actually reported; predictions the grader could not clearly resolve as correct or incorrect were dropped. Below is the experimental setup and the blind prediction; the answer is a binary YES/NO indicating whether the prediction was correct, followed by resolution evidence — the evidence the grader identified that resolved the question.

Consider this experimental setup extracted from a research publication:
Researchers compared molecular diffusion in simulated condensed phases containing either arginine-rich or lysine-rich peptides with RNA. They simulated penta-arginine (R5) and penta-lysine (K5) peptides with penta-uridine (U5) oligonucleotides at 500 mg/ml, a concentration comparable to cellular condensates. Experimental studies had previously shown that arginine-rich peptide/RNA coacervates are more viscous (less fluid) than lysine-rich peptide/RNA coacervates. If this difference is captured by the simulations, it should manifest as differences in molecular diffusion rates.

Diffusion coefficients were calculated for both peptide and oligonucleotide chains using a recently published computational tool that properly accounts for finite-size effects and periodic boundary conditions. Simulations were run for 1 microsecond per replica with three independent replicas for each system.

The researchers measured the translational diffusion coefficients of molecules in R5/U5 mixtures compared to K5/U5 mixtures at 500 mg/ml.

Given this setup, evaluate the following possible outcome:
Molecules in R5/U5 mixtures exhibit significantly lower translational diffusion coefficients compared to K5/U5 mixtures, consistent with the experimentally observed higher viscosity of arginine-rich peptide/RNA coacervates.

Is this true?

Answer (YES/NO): YES